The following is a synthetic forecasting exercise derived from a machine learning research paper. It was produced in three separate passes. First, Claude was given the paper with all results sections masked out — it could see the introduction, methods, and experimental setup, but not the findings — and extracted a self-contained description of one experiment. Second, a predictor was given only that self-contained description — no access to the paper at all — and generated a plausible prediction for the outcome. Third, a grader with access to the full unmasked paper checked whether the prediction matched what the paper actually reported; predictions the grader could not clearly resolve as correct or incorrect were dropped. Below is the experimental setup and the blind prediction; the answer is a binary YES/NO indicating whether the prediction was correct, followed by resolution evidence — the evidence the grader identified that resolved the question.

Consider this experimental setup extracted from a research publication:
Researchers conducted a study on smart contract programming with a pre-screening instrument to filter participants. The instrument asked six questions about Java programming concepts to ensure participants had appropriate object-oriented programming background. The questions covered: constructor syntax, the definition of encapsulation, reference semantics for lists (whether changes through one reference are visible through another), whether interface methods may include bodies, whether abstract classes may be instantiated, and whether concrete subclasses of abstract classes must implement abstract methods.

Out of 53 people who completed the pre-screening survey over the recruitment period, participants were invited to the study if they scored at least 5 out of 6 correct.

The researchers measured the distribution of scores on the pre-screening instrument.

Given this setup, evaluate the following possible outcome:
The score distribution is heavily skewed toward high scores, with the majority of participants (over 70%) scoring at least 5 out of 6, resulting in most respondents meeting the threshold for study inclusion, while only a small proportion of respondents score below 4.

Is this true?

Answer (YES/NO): YES